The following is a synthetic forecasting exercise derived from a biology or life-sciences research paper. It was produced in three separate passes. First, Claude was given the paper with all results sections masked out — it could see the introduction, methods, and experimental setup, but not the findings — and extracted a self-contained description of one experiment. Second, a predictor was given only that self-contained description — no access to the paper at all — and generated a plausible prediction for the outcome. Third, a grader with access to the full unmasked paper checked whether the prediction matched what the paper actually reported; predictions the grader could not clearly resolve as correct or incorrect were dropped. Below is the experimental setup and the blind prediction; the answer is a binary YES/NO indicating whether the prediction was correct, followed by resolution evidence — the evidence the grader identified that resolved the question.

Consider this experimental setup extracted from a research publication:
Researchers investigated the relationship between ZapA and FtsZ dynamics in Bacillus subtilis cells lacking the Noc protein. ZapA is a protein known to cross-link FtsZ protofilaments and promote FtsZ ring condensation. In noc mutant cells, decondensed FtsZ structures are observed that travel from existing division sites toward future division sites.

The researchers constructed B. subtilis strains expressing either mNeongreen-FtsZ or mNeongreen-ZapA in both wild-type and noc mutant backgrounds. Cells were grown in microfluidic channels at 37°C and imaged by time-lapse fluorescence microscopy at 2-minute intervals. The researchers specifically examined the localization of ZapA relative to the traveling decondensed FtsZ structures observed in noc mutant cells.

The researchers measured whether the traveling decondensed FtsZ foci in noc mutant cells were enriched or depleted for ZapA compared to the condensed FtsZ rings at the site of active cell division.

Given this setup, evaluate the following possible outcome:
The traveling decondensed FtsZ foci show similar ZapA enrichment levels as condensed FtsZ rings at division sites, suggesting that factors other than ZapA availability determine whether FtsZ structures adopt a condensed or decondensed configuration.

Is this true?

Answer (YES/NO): NO